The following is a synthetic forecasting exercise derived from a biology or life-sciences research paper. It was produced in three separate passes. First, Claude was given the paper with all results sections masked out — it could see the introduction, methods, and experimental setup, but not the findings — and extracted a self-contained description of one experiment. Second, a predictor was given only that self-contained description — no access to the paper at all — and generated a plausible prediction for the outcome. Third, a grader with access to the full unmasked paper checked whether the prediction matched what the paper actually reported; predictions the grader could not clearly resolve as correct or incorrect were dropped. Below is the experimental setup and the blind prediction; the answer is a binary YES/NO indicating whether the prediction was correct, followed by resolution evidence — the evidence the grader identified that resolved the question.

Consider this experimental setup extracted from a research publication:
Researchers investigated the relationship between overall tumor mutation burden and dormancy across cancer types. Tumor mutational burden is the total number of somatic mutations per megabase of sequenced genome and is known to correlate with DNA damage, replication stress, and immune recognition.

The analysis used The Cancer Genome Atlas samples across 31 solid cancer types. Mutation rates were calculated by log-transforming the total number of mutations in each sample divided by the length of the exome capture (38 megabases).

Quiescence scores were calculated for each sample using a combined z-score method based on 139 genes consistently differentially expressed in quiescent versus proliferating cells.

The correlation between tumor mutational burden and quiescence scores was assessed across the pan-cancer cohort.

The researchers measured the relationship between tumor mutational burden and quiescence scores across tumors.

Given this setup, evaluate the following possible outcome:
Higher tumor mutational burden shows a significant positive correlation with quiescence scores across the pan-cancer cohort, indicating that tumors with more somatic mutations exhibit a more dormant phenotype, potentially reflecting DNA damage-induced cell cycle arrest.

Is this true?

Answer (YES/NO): NO